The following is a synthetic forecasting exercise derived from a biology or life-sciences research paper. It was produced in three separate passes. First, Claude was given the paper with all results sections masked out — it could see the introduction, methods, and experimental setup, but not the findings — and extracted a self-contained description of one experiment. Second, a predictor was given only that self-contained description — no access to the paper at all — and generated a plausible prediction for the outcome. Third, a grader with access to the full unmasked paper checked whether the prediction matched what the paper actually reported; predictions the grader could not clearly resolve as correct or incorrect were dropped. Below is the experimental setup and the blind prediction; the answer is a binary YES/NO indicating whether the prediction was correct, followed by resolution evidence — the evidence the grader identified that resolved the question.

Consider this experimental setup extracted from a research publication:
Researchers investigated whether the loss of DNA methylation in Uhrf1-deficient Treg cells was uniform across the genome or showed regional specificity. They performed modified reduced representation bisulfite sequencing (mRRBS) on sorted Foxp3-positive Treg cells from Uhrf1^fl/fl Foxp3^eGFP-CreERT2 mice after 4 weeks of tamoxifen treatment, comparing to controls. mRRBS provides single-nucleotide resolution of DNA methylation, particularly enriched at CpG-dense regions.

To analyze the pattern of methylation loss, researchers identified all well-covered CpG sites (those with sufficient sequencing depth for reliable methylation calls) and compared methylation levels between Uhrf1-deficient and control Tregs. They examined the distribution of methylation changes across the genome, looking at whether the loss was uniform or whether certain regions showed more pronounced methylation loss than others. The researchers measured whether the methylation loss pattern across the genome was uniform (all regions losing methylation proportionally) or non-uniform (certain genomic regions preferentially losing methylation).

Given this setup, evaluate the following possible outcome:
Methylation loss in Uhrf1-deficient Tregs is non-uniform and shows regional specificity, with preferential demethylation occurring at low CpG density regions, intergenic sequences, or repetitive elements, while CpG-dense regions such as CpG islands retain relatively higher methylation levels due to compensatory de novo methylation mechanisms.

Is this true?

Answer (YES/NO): NO